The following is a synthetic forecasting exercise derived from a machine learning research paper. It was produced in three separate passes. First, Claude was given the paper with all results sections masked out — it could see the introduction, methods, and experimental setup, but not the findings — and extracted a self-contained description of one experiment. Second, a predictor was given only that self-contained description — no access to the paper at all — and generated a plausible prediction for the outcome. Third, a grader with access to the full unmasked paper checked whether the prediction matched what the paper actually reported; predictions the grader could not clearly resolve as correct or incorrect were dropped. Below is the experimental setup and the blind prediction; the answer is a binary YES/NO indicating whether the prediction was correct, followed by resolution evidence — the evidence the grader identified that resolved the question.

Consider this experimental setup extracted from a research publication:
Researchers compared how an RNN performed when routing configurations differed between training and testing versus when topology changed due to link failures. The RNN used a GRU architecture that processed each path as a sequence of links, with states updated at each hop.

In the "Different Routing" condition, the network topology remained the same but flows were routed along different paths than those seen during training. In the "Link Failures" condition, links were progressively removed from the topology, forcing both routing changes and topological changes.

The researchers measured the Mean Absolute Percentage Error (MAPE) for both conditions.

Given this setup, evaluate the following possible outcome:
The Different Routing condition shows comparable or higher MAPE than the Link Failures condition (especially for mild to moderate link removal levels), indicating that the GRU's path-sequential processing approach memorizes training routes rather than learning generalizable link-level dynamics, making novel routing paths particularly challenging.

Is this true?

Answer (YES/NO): NO